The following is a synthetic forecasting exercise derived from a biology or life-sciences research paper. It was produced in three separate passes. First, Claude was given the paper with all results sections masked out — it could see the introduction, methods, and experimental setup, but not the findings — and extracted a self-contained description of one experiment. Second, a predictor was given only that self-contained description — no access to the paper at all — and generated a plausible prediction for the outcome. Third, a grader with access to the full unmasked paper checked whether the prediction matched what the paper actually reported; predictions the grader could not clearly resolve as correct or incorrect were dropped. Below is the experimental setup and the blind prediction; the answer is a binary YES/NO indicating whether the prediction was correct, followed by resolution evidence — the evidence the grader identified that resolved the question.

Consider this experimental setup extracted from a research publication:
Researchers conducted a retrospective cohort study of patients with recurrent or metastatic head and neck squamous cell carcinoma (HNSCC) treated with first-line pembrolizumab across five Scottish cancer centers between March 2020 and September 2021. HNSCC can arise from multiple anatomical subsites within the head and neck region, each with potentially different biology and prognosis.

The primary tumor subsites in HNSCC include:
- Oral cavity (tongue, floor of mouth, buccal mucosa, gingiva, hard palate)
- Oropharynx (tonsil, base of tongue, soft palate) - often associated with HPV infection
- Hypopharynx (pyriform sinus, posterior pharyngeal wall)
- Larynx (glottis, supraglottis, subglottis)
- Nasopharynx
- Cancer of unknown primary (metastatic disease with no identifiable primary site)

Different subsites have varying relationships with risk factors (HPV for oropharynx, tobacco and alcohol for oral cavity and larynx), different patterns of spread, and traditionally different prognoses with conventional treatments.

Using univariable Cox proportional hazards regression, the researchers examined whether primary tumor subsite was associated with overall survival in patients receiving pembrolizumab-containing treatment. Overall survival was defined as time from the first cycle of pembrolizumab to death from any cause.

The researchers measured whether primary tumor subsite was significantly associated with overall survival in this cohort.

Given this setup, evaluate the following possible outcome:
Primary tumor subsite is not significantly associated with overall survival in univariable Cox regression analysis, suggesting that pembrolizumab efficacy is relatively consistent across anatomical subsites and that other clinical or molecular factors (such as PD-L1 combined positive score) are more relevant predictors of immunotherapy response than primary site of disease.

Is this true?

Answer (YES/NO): NO